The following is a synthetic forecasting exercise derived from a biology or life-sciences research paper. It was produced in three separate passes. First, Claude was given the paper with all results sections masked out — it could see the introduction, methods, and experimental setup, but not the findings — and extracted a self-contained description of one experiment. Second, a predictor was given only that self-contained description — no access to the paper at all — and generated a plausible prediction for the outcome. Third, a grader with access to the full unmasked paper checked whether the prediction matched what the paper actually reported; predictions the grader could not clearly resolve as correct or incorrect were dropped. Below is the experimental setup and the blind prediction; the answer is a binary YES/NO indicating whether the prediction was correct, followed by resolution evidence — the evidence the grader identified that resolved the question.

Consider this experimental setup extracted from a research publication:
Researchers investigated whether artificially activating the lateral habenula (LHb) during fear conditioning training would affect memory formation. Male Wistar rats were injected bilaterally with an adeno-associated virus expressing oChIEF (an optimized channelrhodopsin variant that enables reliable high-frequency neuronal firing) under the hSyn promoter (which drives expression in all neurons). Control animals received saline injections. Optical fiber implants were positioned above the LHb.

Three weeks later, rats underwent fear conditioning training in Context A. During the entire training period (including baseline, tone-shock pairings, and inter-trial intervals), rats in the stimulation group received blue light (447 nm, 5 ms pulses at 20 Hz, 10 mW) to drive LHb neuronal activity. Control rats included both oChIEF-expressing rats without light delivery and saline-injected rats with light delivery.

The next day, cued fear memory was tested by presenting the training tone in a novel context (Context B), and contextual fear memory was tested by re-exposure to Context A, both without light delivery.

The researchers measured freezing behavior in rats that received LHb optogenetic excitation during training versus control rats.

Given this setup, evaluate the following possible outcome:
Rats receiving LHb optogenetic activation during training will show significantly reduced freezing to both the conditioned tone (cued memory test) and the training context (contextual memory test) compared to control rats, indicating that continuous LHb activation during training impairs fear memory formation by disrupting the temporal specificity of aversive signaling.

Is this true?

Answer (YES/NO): YES